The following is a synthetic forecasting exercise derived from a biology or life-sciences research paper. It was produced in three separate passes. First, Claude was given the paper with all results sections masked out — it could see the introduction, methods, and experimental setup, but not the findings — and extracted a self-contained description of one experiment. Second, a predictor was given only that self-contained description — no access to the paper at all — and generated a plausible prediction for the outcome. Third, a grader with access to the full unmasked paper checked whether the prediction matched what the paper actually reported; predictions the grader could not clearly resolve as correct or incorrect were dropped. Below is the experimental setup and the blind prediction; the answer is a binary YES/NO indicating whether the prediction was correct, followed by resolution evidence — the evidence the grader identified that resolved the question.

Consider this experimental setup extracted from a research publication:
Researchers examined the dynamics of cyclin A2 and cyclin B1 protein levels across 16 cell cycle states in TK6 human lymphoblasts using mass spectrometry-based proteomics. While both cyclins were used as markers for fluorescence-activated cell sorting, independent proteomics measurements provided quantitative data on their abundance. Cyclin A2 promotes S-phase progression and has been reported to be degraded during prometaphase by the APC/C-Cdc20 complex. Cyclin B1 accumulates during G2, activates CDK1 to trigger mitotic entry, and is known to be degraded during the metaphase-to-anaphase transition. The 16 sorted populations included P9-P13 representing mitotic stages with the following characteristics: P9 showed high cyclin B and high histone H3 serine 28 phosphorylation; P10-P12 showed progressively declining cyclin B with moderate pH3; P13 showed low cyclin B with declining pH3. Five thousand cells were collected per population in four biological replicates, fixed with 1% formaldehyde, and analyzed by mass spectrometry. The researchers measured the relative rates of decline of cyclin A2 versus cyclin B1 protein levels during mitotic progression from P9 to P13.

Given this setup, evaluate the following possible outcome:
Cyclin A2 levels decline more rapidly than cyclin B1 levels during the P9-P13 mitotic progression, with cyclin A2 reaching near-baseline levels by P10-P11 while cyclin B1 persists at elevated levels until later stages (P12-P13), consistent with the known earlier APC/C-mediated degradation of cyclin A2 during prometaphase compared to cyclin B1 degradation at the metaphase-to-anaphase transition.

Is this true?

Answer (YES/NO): NO